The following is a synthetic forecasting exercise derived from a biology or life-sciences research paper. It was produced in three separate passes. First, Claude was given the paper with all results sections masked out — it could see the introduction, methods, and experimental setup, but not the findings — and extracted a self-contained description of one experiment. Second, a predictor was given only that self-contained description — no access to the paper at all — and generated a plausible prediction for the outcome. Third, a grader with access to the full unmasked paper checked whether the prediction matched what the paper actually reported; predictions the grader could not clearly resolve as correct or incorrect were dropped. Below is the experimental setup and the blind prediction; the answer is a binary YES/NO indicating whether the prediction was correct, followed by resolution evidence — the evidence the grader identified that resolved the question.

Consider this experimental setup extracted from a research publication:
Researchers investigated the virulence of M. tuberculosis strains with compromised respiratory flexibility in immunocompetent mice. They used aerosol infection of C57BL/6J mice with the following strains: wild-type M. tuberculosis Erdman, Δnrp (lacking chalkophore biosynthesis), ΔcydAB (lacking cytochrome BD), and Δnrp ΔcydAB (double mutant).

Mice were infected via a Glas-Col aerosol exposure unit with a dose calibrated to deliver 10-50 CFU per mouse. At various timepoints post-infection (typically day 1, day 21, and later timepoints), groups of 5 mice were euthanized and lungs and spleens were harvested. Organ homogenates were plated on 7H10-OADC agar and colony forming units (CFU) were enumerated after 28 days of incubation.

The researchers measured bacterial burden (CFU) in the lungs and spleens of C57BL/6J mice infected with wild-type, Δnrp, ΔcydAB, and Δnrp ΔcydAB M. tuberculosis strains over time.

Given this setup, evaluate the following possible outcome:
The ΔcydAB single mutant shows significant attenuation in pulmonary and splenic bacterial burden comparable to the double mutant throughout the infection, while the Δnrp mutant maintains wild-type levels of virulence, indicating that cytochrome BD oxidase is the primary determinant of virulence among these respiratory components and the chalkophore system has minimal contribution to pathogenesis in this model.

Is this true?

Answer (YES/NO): NO